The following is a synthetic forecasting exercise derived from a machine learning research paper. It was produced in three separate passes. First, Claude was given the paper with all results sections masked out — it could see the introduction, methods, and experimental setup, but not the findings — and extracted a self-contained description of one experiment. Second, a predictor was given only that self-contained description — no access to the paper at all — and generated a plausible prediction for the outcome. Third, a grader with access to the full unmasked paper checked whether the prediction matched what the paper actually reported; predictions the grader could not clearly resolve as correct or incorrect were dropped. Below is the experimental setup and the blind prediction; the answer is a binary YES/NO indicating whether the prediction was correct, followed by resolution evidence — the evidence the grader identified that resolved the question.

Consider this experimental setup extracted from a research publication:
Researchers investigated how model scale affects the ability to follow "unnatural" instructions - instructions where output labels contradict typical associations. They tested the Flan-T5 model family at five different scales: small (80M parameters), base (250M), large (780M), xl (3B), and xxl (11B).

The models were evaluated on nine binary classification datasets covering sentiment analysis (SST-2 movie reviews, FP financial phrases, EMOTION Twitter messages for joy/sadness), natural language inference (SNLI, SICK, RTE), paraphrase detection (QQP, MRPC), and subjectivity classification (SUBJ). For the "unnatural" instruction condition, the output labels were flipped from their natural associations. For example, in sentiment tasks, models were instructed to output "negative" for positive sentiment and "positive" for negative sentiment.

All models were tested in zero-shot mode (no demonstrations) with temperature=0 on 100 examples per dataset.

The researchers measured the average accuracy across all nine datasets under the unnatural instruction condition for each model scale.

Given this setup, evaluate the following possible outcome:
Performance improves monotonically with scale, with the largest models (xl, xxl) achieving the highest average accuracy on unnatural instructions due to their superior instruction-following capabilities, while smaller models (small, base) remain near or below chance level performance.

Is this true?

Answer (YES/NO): NO